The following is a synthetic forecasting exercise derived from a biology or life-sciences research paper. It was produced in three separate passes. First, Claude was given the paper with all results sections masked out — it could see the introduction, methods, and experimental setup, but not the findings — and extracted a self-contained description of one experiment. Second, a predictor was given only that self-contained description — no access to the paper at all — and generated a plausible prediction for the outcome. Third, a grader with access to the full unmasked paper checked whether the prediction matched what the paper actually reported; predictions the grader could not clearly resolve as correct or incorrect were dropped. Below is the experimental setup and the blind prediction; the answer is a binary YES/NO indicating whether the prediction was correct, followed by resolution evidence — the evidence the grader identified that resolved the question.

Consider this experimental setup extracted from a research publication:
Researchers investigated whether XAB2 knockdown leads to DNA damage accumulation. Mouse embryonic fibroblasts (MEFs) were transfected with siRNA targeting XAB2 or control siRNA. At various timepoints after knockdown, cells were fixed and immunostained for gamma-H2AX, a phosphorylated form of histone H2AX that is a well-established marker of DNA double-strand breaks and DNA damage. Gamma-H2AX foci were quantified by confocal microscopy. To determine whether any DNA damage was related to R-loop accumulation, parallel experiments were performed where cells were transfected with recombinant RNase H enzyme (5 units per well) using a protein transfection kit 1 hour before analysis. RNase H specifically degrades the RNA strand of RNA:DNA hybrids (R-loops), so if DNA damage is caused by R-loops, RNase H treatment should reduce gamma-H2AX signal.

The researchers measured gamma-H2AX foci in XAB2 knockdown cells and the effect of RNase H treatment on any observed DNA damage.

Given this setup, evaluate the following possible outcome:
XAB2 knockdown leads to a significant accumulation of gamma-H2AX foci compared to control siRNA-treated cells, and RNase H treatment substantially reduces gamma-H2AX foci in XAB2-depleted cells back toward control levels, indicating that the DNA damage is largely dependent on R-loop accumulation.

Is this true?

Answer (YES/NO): YES